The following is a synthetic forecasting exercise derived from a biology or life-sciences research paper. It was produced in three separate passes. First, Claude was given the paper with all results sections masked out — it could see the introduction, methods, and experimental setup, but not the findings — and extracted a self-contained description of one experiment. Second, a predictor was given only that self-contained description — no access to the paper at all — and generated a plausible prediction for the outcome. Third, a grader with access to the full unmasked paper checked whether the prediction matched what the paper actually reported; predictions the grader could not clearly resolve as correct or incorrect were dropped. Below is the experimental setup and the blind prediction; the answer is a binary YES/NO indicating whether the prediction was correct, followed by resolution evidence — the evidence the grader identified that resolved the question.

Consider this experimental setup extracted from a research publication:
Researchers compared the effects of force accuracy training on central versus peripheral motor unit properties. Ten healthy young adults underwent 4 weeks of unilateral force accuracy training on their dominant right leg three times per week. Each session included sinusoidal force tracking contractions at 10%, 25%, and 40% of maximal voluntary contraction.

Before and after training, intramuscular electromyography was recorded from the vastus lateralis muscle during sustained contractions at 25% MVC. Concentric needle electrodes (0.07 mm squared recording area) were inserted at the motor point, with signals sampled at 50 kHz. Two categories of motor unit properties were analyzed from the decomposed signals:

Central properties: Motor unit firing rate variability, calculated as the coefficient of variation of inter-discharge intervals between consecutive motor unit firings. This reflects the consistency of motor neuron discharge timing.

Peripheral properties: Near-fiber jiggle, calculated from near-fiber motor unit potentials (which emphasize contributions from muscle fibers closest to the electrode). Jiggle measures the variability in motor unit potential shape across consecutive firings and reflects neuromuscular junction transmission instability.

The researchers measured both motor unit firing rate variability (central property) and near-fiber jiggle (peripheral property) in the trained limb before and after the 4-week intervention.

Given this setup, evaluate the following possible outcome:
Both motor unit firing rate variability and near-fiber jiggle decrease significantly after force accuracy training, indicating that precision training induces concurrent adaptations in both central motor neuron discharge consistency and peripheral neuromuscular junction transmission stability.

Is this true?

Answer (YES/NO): NO